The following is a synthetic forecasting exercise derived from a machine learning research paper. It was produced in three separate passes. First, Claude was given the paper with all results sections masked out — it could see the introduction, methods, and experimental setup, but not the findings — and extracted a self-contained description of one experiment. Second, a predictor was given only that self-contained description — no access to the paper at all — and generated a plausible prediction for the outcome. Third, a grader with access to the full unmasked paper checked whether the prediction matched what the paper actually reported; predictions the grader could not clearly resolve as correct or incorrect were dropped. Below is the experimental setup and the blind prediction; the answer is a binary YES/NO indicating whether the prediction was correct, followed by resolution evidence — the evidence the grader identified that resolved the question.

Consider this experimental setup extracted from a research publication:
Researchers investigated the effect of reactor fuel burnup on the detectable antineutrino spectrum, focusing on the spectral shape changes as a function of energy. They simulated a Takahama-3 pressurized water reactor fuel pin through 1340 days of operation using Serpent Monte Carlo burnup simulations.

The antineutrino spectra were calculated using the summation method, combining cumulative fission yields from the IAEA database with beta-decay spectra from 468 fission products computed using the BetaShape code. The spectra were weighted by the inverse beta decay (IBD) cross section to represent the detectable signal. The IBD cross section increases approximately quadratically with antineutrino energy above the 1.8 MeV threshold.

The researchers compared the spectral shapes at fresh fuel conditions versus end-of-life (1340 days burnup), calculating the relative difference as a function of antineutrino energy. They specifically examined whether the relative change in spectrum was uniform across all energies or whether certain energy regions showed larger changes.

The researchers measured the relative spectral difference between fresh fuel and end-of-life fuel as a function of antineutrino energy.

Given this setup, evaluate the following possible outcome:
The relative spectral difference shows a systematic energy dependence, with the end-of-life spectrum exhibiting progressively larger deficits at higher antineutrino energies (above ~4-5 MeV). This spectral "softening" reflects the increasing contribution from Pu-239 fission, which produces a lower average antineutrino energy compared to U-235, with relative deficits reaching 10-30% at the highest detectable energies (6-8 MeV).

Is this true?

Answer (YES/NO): YES